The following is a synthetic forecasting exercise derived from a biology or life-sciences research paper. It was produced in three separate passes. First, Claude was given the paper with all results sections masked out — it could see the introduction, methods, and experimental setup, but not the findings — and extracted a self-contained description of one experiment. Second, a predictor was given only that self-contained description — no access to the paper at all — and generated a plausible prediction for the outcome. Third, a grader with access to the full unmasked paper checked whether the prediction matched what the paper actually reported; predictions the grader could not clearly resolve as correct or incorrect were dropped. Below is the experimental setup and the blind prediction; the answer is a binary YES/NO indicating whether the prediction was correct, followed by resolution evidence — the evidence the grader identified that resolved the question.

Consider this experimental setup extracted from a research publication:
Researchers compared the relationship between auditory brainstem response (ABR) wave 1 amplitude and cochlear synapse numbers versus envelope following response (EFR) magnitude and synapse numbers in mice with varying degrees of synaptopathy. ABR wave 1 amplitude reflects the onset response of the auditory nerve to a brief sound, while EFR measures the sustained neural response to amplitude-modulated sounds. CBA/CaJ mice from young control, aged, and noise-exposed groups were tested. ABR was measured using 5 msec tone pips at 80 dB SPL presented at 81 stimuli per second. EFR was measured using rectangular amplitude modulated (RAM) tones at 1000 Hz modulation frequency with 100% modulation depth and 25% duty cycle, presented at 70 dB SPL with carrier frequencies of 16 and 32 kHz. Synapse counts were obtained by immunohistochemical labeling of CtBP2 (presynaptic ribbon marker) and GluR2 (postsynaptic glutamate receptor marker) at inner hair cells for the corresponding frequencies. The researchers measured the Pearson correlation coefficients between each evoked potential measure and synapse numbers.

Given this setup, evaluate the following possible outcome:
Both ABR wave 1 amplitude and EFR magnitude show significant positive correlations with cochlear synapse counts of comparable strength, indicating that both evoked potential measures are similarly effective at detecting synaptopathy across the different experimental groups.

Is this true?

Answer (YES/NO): NO